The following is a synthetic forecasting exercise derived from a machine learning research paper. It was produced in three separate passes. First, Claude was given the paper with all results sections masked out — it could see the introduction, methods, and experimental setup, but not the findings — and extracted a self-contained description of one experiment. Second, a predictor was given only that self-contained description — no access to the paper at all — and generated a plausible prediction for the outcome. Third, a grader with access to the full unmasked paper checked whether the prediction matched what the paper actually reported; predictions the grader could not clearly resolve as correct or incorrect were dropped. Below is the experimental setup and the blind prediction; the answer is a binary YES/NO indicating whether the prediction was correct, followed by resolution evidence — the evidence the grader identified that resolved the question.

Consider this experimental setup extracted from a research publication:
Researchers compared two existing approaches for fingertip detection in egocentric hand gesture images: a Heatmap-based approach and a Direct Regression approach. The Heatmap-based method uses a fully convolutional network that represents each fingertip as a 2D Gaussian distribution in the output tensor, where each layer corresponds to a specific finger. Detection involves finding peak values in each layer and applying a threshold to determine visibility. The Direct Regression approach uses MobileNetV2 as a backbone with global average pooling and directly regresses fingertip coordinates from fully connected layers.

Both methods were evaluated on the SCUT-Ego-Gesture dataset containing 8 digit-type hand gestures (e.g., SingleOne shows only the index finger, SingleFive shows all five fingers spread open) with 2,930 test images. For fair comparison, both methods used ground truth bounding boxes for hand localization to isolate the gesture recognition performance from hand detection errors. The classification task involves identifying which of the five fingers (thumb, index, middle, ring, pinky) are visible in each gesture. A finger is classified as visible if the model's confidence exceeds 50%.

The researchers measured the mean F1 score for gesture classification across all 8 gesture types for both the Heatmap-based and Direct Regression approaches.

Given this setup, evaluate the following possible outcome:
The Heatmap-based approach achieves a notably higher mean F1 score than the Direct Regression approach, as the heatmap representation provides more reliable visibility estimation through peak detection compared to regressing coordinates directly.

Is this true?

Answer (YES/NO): NO